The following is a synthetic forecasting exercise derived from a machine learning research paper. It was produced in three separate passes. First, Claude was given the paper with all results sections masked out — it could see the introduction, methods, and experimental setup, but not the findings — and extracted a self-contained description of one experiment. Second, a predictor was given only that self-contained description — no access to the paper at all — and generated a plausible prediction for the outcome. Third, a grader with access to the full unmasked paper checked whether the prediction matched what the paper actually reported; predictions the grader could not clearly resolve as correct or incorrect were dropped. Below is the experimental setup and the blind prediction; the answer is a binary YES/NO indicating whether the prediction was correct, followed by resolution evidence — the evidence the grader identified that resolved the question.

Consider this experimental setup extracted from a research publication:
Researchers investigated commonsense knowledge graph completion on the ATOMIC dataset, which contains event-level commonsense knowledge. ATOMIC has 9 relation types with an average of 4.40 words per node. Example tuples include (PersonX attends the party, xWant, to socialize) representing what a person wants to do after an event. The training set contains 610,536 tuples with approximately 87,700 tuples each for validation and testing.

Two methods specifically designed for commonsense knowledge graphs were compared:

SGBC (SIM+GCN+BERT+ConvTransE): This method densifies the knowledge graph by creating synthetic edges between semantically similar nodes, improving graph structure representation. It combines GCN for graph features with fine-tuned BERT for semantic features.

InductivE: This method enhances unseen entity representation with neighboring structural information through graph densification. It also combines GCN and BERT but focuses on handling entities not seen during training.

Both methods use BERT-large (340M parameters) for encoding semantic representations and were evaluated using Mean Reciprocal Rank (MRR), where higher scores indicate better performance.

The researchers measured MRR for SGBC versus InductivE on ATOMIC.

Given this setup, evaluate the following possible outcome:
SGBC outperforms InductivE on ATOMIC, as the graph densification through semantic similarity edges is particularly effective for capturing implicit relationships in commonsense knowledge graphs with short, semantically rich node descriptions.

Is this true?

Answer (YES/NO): NO